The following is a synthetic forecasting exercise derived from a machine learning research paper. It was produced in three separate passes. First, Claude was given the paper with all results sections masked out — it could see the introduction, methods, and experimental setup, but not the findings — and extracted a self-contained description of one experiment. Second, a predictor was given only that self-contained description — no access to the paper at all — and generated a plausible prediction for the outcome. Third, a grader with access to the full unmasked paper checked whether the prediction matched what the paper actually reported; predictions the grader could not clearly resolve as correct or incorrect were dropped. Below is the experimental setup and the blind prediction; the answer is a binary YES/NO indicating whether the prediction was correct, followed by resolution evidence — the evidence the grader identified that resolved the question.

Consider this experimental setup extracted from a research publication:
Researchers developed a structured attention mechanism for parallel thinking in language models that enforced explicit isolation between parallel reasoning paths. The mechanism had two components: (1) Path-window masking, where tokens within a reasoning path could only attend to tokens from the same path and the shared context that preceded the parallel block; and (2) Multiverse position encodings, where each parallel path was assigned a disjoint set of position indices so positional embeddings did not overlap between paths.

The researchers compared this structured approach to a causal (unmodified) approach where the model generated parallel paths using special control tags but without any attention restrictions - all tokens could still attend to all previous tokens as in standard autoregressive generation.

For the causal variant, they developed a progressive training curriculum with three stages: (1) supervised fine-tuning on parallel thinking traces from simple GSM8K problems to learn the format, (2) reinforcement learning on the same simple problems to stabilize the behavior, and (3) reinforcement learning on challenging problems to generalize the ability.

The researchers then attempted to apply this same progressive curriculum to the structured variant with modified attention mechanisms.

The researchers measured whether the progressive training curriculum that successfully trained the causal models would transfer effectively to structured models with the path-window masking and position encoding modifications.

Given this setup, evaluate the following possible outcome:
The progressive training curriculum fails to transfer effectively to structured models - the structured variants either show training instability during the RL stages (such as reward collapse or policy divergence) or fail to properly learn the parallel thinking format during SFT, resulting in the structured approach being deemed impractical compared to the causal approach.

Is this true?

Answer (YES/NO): NO